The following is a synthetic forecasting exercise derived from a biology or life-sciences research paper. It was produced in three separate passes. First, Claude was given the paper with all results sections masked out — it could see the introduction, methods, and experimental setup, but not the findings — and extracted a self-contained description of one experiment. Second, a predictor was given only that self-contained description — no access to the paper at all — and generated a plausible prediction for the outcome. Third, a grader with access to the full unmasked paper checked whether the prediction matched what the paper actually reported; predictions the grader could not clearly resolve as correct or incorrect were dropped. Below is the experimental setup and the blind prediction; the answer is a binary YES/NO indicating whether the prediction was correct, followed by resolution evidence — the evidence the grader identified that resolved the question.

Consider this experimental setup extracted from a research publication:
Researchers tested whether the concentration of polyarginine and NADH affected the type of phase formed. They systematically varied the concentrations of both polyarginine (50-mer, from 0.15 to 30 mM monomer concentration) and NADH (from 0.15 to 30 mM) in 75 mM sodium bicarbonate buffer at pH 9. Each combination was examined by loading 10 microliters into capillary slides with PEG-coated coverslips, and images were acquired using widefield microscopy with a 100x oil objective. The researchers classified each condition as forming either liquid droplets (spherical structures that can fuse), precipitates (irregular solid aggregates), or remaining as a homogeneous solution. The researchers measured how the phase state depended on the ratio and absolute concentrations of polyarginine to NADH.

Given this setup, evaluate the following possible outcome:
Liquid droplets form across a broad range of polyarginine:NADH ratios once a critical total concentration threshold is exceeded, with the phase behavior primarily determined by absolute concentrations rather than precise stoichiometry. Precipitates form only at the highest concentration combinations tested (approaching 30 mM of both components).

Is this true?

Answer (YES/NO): NO